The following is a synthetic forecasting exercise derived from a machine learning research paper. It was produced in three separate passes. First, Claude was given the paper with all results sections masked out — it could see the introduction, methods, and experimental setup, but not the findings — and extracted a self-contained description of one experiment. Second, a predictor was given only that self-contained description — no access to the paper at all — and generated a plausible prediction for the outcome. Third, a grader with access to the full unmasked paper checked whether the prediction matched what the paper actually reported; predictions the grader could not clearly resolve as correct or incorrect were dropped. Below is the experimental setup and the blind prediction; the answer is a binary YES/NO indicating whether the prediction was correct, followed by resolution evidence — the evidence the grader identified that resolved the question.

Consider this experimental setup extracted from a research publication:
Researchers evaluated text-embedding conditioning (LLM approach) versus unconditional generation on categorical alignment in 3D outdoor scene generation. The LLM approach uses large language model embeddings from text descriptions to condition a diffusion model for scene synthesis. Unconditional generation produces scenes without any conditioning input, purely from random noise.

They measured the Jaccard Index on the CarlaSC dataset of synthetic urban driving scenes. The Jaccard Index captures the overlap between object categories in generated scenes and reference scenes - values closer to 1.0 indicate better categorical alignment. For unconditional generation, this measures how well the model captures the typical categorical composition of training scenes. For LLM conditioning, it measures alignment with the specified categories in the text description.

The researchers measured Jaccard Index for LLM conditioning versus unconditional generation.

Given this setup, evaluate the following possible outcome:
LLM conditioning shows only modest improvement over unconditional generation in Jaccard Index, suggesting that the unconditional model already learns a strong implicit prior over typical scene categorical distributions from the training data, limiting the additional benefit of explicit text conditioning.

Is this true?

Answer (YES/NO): YES